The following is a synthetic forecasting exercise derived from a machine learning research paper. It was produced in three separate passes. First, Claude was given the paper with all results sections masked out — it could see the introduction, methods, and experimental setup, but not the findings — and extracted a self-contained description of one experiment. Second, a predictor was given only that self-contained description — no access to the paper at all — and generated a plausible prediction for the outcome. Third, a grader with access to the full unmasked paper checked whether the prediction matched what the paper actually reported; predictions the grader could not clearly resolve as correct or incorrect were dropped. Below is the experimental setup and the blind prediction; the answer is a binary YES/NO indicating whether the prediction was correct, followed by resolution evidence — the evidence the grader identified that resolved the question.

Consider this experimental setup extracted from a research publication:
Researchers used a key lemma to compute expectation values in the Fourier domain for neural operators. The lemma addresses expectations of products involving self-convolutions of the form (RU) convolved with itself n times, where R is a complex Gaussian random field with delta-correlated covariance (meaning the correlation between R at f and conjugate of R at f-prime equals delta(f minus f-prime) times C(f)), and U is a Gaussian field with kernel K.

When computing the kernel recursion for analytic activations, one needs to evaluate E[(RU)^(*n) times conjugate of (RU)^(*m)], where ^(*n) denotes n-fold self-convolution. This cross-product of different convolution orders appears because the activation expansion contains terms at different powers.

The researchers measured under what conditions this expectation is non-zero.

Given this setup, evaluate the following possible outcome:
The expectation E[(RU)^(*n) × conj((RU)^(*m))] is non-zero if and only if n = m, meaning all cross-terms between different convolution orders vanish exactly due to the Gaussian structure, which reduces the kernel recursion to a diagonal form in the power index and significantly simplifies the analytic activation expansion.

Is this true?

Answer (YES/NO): YES